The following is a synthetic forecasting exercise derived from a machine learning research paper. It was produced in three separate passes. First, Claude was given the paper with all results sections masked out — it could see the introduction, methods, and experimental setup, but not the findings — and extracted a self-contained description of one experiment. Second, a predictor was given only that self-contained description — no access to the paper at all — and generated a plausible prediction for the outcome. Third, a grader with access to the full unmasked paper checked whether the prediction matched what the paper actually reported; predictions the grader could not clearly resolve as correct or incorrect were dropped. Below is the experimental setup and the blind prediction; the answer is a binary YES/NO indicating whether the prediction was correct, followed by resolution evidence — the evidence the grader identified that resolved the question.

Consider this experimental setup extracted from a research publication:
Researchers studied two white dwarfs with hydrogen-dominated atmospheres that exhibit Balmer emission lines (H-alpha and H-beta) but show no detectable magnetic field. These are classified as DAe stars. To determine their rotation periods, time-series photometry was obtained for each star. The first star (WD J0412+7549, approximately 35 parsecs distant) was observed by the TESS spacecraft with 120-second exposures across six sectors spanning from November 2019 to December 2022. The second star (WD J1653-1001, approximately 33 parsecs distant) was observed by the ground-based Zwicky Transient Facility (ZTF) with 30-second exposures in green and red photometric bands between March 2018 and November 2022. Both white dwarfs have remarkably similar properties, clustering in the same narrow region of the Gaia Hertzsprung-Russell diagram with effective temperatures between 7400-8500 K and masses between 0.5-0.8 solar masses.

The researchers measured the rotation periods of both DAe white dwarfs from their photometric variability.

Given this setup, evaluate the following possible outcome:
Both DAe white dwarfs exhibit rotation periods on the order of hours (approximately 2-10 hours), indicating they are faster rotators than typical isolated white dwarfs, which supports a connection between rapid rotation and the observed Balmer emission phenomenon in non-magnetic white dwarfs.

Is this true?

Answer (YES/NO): NO